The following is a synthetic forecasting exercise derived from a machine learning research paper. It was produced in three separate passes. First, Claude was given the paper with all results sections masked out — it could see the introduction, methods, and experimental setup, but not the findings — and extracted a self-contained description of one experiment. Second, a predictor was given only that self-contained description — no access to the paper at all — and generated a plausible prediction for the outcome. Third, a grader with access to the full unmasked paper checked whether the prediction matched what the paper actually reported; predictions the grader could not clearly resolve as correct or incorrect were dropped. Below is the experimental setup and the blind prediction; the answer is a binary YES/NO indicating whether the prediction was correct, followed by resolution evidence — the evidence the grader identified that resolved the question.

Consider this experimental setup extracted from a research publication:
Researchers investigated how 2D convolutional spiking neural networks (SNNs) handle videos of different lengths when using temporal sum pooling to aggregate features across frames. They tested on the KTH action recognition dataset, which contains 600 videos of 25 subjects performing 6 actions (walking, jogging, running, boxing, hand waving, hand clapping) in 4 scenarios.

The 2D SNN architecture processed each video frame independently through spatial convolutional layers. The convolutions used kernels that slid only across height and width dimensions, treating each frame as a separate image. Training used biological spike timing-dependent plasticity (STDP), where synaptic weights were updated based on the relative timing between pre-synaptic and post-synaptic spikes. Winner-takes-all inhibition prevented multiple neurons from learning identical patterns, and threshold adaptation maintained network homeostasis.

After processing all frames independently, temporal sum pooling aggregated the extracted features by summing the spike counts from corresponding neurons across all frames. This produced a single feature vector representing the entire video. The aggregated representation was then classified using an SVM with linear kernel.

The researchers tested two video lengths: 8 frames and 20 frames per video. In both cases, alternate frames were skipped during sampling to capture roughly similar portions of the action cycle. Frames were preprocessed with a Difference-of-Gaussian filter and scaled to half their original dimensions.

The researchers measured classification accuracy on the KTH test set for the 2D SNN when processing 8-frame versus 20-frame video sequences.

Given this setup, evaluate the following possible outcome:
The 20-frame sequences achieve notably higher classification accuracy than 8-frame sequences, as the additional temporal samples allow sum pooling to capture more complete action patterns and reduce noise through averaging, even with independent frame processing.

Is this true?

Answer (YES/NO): NO